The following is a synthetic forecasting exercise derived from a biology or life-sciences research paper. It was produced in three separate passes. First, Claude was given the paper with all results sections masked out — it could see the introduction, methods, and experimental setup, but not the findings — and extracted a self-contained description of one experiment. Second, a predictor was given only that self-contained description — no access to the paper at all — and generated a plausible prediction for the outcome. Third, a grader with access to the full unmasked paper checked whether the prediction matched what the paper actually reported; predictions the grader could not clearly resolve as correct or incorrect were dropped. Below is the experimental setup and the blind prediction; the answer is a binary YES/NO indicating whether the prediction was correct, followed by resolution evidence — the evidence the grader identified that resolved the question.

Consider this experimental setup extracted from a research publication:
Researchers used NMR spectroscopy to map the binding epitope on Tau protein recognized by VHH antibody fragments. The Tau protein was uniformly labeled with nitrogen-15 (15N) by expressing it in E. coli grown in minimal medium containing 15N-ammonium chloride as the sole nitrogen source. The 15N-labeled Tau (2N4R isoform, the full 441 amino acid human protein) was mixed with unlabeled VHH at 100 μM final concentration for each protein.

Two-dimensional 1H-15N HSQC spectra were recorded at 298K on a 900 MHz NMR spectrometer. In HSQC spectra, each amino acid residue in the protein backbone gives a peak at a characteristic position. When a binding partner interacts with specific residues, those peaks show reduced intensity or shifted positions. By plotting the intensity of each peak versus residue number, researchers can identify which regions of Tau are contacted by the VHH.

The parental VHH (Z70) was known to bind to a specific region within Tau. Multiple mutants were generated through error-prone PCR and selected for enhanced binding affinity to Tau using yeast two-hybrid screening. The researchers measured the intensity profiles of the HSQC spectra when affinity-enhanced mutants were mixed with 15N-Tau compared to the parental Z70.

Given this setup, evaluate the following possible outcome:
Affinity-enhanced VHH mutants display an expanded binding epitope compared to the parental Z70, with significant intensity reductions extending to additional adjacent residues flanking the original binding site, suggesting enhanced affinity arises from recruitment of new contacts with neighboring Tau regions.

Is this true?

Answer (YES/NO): NO